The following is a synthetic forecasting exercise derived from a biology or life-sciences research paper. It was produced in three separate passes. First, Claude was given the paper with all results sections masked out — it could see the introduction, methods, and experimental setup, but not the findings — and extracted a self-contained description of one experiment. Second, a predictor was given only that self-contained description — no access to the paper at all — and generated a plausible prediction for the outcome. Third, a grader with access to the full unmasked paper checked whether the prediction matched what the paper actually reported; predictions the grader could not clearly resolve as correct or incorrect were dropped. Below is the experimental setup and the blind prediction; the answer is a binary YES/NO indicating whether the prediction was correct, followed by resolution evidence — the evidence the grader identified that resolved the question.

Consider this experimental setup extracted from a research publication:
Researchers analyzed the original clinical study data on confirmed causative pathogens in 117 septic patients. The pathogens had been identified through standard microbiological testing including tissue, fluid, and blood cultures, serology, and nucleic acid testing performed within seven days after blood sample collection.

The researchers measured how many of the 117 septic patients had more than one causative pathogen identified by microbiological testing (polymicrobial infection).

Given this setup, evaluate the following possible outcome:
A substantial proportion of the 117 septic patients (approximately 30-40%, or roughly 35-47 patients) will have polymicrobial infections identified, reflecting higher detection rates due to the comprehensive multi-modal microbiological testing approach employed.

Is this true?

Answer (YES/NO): NO